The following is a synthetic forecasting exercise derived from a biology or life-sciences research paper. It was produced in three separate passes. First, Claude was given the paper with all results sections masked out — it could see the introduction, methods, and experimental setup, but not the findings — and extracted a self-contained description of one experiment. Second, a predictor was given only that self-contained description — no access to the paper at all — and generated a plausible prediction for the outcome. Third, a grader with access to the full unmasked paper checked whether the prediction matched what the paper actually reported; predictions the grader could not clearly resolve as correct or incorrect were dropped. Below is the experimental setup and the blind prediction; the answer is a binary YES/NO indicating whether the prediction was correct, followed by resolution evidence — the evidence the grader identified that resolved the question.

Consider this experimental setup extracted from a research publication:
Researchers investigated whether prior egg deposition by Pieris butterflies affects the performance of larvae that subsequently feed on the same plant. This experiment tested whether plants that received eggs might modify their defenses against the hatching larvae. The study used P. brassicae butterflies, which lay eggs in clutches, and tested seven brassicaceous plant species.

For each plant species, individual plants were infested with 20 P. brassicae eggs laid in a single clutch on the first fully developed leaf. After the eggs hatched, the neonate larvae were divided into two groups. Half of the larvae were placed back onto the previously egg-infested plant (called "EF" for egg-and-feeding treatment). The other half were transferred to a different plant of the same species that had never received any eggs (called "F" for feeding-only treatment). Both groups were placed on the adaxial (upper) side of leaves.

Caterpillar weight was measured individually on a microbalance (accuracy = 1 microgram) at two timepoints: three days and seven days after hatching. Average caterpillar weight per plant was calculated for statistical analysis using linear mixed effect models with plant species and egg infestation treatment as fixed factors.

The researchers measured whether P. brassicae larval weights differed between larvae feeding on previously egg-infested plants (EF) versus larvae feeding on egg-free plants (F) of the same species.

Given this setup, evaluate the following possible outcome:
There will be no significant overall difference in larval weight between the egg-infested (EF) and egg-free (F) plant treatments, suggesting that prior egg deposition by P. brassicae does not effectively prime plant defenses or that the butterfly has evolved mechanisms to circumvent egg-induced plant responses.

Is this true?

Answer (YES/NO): NO